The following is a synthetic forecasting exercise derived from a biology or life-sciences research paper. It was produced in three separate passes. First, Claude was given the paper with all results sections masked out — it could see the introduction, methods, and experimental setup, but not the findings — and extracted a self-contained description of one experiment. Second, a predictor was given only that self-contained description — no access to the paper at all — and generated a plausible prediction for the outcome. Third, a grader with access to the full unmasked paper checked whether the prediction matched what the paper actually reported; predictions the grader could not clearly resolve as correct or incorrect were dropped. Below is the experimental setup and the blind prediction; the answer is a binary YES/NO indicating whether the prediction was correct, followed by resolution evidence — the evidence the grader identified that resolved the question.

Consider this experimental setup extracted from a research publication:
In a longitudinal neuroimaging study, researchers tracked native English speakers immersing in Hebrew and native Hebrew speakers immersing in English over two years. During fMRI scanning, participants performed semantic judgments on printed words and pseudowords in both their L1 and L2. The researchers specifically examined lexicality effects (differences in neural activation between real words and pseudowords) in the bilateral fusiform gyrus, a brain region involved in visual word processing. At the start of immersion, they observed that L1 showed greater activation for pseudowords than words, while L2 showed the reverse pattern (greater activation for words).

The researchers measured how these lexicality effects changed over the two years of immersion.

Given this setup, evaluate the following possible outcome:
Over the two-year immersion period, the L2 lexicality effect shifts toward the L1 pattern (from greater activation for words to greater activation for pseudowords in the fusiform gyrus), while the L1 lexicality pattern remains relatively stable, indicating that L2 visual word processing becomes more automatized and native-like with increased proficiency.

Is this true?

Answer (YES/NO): NO